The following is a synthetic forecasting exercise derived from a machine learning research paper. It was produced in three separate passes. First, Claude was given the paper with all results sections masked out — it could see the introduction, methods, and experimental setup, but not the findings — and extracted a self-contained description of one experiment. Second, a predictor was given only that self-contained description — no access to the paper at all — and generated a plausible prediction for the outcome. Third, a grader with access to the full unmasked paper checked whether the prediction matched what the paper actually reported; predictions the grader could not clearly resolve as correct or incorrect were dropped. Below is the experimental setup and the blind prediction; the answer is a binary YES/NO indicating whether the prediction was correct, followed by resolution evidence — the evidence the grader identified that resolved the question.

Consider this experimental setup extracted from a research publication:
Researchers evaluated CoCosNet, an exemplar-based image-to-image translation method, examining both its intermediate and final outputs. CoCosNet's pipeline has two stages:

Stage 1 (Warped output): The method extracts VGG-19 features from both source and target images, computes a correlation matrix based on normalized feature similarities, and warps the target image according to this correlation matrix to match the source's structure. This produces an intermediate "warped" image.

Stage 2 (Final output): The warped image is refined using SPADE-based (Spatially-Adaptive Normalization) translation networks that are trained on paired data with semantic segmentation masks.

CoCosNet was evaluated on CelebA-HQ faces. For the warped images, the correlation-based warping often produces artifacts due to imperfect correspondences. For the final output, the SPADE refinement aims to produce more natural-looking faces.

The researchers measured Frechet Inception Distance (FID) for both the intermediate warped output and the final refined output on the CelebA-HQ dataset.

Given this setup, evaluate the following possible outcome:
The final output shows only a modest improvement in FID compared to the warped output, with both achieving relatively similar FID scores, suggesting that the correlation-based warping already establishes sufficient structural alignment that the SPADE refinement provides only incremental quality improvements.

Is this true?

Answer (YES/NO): NO